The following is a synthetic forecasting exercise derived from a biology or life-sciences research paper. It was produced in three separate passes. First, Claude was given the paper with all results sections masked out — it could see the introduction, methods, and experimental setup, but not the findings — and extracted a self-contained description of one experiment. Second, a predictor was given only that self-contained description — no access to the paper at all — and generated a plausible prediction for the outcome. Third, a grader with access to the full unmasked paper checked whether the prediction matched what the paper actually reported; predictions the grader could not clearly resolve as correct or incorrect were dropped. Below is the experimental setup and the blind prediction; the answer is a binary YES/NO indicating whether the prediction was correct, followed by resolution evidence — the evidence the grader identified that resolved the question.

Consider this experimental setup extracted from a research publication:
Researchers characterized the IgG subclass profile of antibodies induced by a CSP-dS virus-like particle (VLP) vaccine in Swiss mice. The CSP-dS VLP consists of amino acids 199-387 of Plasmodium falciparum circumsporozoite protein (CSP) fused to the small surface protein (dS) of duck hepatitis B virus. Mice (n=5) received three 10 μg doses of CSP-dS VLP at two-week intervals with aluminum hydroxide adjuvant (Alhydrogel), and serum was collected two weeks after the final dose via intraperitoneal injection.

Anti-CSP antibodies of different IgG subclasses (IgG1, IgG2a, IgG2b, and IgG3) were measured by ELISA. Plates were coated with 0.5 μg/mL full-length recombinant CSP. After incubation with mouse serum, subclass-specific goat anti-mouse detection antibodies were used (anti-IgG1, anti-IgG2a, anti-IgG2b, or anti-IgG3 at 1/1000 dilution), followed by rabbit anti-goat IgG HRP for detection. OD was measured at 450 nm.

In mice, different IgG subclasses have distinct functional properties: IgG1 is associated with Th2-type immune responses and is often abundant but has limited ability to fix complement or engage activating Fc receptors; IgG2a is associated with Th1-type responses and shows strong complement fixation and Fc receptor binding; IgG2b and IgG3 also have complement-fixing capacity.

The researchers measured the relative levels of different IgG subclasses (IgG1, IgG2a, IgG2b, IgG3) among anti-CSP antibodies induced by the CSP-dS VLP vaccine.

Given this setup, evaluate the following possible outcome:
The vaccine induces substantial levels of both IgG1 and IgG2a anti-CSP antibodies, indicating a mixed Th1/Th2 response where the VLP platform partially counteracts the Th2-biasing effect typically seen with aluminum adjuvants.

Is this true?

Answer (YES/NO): NO